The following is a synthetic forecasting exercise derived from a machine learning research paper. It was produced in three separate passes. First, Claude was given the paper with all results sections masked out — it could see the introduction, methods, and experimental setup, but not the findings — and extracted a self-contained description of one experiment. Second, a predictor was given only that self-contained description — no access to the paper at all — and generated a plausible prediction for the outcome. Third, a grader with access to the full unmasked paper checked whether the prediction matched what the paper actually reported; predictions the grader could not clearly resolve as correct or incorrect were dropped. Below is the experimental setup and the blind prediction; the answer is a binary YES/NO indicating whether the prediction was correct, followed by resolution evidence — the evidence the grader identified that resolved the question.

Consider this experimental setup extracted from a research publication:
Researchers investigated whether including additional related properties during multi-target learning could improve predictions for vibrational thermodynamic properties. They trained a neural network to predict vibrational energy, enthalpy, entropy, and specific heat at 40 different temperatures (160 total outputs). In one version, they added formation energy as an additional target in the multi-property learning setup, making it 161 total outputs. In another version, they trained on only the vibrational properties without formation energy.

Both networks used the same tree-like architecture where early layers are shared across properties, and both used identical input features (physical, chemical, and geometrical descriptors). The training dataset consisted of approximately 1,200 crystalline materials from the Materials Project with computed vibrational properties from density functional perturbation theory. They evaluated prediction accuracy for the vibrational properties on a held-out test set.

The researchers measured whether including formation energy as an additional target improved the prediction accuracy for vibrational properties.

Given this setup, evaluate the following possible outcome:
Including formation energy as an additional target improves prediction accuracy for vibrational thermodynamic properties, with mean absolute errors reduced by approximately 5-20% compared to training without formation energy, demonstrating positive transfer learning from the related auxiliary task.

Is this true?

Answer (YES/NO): NO